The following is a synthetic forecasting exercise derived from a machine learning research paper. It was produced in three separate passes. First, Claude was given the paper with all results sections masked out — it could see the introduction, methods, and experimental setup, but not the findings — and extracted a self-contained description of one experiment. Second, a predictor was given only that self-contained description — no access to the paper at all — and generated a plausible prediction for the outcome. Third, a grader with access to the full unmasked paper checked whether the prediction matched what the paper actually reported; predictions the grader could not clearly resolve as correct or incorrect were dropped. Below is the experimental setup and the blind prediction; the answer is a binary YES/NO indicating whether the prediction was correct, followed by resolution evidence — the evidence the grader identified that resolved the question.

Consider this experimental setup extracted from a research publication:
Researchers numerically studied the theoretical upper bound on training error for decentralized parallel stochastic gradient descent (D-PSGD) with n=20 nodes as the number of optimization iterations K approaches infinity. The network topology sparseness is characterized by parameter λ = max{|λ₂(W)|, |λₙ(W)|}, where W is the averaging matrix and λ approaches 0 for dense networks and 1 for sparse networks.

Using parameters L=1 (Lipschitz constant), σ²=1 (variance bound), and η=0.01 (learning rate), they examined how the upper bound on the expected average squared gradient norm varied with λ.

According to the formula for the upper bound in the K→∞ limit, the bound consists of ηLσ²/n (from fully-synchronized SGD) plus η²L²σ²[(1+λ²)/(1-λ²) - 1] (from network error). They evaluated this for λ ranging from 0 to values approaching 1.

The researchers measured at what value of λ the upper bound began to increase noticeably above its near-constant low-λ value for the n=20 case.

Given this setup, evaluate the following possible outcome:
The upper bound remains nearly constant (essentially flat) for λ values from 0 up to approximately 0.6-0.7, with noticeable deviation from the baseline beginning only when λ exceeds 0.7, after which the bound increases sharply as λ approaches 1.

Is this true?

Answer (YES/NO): NO